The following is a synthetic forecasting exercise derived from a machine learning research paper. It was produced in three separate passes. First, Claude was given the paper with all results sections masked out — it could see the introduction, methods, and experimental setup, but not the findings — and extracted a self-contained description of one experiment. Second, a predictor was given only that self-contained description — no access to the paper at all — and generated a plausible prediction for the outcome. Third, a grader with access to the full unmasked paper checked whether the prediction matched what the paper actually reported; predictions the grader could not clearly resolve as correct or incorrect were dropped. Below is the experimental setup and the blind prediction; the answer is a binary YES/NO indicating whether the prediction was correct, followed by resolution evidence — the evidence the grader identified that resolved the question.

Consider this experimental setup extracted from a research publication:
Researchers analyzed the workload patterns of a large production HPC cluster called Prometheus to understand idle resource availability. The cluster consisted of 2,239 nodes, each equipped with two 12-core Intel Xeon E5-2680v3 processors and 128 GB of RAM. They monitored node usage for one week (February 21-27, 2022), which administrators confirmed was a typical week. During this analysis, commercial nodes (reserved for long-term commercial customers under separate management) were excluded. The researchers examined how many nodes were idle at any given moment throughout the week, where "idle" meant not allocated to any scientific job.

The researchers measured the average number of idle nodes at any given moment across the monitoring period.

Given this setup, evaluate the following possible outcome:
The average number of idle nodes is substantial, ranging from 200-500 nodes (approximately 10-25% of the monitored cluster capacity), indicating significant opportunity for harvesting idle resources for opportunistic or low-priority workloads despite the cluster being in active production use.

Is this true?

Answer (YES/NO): NO